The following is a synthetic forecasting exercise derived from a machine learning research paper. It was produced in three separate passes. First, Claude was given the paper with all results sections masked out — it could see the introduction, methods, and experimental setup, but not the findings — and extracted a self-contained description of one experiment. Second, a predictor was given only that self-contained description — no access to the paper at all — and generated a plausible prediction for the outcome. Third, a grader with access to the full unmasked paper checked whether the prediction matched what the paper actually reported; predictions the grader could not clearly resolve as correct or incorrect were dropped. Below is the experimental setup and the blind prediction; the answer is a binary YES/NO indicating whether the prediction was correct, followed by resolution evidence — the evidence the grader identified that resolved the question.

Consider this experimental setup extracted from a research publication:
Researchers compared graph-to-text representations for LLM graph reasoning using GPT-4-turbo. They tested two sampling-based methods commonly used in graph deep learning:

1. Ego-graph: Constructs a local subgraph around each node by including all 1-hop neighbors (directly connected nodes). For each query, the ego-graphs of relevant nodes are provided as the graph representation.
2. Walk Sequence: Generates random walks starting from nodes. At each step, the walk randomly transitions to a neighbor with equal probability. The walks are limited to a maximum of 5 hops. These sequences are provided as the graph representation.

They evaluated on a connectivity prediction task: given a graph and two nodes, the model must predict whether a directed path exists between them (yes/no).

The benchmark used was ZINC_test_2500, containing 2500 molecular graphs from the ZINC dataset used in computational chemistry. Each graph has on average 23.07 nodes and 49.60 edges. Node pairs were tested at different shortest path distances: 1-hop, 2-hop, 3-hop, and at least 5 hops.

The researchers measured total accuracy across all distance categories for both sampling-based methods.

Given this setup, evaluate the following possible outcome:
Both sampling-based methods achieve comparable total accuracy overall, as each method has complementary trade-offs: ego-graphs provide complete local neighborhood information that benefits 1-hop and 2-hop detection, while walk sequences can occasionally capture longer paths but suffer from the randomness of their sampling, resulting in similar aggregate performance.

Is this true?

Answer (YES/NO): NO